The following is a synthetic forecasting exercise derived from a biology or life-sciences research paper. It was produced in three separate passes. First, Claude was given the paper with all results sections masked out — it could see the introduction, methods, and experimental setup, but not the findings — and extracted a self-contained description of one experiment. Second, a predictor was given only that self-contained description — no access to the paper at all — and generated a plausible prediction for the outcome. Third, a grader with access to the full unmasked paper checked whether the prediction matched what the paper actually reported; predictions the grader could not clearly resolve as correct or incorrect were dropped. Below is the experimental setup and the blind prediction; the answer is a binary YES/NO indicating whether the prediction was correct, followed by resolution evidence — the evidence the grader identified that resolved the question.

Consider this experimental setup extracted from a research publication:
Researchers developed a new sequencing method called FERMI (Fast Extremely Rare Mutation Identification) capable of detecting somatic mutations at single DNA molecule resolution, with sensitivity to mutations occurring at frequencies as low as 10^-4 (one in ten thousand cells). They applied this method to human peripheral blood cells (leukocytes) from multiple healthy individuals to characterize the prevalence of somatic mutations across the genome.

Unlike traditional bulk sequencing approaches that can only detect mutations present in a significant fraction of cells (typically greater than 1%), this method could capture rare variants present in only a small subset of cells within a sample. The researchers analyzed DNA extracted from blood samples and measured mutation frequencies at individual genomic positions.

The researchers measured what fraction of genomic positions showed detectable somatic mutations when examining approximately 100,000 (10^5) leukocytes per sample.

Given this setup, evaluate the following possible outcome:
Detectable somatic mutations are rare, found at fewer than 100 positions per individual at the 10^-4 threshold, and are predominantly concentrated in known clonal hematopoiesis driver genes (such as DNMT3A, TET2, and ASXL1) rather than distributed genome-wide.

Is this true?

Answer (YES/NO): NO